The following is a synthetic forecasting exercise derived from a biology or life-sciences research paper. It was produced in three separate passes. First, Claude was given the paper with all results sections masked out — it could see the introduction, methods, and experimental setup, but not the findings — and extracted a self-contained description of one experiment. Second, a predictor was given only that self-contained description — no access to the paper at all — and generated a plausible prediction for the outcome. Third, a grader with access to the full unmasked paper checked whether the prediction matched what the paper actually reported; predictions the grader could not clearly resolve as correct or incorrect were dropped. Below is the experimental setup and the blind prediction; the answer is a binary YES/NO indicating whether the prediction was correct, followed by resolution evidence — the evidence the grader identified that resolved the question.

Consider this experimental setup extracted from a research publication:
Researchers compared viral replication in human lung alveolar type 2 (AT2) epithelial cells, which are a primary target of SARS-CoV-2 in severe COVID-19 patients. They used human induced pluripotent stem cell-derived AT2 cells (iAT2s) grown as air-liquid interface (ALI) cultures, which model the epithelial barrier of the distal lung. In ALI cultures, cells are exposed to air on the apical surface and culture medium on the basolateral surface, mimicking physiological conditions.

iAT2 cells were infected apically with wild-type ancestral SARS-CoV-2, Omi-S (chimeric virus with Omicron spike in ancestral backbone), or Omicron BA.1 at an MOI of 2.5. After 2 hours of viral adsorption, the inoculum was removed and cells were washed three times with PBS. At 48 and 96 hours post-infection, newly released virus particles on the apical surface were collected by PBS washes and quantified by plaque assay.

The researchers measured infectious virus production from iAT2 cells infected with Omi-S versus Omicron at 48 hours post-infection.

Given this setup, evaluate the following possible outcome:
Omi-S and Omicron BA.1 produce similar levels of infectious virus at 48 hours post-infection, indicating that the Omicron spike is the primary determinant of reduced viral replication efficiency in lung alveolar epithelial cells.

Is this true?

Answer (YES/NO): NO